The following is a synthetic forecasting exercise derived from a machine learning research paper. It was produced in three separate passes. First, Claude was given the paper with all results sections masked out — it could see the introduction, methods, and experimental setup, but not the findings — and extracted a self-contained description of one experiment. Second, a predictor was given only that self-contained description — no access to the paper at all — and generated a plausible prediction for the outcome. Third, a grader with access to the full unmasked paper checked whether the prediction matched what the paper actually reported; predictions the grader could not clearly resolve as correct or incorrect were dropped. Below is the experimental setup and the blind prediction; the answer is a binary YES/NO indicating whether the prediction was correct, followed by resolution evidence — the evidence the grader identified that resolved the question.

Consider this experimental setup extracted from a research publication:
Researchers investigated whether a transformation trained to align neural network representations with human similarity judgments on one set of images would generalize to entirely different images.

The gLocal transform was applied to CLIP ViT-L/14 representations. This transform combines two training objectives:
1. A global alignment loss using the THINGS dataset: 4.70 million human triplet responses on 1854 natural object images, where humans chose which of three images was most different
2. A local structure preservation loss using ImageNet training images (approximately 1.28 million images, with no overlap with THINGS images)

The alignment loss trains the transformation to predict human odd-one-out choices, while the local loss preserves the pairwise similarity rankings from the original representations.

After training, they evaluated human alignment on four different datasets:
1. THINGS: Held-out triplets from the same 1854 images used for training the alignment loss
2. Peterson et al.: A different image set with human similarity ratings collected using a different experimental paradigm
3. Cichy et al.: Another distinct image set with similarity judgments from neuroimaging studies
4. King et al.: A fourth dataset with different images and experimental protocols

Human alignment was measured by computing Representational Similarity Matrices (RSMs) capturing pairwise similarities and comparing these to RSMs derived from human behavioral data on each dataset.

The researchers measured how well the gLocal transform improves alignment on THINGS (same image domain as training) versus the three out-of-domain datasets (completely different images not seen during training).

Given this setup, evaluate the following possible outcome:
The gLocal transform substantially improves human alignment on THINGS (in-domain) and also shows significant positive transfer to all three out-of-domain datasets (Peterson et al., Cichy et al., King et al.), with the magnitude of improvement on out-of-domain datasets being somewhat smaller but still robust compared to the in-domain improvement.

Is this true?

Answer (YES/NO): NO